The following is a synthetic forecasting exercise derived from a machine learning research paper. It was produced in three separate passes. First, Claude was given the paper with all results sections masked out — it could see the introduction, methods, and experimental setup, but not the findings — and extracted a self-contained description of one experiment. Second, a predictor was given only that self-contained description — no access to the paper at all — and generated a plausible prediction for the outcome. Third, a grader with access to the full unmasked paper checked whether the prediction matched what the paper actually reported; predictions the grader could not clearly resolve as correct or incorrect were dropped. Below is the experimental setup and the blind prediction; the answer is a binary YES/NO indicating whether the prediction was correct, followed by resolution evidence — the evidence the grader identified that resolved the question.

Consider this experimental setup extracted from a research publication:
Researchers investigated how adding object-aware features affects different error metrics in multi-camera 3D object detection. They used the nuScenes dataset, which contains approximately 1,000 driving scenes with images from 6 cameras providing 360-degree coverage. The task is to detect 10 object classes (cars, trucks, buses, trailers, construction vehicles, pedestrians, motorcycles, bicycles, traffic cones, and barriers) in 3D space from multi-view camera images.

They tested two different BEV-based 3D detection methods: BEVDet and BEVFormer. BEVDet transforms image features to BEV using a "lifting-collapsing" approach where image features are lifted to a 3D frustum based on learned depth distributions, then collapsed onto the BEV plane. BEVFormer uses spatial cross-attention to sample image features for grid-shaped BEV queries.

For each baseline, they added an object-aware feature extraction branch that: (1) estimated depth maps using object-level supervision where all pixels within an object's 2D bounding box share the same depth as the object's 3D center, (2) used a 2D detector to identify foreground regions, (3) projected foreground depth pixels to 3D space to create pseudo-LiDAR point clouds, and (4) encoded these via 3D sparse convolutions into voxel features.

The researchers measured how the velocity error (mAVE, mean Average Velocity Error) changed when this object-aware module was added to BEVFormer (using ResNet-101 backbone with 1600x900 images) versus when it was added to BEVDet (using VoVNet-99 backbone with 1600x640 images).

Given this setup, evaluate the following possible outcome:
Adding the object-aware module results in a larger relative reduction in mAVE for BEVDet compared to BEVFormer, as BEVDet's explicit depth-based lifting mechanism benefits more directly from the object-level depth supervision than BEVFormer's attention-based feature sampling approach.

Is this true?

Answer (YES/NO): NO